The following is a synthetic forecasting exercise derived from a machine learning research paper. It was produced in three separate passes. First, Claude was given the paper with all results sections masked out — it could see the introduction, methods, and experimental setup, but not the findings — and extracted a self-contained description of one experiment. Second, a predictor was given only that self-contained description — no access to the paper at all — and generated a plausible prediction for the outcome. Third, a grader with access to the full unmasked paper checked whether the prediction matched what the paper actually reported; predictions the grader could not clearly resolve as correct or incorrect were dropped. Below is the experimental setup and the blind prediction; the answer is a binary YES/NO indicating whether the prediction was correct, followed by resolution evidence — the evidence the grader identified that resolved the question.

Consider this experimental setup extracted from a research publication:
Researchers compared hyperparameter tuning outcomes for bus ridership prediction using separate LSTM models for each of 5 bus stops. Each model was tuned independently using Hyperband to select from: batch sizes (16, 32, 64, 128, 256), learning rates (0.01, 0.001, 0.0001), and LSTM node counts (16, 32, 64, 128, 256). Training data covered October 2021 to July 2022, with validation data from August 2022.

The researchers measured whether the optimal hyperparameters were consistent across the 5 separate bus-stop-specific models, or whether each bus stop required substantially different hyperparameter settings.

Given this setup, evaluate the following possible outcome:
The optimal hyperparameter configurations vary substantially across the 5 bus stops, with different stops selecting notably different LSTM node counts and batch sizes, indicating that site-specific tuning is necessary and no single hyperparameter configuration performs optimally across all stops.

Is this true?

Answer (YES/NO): YES